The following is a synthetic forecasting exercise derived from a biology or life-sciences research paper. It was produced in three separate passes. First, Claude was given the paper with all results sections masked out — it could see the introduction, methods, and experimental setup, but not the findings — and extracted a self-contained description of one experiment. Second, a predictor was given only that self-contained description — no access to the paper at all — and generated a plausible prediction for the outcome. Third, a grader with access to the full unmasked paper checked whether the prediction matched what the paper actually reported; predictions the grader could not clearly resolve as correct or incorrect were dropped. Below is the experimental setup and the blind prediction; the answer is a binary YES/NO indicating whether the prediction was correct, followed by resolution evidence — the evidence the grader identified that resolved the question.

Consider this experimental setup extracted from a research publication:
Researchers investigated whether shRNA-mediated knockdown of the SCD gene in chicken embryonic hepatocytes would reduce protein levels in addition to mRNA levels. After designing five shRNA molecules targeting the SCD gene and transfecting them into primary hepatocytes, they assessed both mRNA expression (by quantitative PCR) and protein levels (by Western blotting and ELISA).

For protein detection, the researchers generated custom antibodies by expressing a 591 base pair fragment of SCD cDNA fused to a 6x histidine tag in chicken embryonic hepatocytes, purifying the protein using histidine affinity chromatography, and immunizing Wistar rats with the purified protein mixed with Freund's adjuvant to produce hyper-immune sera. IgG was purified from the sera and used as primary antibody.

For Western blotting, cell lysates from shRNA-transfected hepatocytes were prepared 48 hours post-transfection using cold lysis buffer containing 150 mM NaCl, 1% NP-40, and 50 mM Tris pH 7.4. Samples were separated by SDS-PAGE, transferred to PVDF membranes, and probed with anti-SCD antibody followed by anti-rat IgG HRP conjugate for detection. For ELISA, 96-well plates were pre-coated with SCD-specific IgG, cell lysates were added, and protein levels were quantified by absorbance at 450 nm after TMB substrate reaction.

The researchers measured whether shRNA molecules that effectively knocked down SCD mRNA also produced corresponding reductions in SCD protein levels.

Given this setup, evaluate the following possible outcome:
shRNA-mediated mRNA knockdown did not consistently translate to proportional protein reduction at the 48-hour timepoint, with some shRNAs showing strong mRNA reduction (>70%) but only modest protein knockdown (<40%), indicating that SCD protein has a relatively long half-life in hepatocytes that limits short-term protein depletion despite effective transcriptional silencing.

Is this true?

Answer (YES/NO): NO